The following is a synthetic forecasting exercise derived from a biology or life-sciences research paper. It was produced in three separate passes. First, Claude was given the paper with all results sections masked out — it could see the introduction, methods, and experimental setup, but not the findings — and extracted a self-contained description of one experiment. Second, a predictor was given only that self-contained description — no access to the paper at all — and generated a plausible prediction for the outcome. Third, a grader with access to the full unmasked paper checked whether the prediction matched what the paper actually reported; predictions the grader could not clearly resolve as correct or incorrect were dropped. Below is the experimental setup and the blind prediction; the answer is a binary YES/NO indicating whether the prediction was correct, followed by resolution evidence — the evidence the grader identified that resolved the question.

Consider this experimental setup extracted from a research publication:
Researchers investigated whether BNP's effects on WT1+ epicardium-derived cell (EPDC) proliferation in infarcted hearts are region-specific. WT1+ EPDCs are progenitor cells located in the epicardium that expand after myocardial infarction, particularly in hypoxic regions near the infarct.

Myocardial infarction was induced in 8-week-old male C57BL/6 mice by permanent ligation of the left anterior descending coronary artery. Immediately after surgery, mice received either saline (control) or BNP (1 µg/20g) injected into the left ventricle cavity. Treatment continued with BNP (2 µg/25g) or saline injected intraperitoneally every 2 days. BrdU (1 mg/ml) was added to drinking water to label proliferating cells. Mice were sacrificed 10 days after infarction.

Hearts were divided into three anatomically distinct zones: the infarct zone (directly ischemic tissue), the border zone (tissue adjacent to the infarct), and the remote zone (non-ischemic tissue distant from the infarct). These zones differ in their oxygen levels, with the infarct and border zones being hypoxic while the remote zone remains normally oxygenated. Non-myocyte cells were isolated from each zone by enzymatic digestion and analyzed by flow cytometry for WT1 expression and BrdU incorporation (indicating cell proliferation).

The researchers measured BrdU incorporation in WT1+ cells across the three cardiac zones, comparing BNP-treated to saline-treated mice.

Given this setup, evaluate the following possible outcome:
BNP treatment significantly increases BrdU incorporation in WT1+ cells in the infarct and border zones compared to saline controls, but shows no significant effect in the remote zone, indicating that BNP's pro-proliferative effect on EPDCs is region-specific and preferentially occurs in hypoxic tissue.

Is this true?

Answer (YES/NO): YES